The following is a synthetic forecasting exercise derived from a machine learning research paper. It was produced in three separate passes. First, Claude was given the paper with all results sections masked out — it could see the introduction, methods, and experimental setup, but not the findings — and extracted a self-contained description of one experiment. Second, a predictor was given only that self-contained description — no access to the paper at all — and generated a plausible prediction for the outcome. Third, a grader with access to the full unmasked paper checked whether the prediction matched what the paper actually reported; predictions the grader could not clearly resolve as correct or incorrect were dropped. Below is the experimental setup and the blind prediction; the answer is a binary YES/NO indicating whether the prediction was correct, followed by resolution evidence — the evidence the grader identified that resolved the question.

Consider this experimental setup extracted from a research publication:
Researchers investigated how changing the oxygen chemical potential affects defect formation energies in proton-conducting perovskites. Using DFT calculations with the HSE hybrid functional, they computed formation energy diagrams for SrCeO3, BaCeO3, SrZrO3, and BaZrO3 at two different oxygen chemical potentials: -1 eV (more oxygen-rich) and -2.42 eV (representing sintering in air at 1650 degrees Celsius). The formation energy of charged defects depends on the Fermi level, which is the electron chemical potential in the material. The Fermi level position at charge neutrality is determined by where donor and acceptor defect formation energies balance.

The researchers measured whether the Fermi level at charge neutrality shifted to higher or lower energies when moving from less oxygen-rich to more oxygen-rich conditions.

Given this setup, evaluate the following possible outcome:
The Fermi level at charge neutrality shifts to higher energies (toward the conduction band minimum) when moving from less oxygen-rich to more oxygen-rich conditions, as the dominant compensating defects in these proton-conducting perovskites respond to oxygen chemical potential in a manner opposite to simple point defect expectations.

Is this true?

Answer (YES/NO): NO